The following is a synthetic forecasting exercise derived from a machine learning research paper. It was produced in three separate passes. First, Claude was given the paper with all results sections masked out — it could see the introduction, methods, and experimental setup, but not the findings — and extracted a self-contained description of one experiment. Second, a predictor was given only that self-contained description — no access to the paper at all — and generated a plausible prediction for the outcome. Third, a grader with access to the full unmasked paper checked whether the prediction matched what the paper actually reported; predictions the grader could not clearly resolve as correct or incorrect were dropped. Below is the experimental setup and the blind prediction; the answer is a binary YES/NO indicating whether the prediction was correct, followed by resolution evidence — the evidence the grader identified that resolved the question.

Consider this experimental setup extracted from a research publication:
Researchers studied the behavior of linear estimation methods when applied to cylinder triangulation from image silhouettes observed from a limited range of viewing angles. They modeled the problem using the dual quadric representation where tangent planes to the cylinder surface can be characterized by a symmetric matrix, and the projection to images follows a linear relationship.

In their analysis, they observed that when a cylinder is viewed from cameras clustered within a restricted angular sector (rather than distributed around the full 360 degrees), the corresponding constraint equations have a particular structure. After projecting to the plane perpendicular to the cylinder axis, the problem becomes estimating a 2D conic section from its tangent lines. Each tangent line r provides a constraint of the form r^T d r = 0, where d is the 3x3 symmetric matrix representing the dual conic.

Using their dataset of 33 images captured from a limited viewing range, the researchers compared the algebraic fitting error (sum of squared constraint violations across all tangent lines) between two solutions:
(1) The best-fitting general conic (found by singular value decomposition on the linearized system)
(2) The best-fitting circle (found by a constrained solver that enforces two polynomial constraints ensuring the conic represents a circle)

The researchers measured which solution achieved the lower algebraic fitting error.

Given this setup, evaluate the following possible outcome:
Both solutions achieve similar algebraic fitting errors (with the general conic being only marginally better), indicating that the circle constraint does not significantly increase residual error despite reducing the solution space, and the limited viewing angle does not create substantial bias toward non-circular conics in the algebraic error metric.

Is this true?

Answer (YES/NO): YES